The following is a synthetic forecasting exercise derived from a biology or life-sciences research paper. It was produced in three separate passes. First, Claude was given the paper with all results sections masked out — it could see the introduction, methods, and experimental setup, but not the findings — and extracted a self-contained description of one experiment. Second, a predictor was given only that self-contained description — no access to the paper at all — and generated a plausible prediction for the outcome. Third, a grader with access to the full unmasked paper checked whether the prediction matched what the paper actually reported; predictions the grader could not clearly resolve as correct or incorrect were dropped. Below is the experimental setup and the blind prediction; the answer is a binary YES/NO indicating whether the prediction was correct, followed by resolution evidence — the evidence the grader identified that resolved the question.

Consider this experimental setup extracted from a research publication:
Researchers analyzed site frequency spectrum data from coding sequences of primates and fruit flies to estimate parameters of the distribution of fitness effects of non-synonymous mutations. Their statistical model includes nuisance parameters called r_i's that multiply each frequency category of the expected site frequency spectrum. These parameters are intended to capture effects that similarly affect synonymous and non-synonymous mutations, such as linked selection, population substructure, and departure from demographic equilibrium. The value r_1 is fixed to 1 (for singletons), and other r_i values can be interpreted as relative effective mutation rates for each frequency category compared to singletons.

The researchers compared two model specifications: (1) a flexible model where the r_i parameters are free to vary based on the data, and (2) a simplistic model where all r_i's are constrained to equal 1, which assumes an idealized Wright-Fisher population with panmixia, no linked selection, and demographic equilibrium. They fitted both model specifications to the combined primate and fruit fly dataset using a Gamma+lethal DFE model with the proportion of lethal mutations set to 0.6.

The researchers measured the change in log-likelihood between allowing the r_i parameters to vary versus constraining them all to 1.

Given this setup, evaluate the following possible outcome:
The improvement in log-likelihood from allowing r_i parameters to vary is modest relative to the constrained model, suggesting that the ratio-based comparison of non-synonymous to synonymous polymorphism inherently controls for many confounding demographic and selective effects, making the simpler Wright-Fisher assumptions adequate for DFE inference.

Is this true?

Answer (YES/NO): NO